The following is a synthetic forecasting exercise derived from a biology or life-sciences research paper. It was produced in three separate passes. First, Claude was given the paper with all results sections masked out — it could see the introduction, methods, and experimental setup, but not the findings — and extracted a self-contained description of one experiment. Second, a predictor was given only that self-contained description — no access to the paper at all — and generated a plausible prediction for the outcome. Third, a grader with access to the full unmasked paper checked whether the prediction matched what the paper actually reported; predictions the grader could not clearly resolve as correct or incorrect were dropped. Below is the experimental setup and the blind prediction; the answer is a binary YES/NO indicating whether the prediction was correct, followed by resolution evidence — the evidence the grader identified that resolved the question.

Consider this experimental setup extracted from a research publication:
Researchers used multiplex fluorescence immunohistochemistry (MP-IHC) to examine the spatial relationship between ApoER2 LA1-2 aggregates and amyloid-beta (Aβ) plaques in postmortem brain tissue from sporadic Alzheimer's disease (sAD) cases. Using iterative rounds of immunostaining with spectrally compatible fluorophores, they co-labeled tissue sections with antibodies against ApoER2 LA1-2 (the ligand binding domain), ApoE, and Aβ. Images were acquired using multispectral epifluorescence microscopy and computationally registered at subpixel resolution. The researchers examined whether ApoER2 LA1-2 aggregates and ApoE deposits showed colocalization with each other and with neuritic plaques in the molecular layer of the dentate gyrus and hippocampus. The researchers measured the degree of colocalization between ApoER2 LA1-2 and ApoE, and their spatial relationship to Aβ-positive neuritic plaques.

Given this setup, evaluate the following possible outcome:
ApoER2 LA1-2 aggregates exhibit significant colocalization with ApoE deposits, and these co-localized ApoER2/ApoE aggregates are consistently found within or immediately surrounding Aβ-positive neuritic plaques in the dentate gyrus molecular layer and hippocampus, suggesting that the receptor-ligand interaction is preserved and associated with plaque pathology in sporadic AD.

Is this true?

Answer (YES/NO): NO